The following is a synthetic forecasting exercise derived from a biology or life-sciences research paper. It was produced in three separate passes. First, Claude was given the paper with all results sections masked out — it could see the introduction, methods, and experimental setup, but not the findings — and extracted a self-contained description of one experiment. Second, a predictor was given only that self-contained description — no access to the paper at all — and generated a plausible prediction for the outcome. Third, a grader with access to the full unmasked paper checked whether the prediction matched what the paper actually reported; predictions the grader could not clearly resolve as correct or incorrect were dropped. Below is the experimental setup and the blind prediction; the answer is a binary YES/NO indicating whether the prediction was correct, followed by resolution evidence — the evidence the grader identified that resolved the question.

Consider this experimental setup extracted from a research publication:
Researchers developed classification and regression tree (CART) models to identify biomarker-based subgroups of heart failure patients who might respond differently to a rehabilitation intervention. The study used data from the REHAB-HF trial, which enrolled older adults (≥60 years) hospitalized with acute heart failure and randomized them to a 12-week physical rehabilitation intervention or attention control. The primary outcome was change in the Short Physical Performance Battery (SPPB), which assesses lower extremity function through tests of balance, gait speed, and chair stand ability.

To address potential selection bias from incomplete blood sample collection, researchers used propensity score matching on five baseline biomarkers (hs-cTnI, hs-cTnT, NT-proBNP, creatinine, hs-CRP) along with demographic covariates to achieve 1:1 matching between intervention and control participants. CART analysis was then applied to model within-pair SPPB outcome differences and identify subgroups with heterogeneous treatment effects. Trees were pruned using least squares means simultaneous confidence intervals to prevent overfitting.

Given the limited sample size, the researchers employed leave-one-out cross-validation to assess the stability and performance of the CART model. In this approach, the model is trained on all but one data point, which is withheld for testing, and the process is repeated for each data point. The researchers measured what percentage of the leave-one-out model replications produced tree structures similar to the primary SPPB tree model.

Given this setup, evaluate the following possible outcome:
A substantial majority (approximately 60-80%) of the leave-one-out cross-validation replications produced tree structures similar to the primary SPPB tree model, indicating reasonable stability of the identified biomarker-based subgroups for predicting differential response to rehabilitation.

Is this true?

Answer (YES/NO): YES